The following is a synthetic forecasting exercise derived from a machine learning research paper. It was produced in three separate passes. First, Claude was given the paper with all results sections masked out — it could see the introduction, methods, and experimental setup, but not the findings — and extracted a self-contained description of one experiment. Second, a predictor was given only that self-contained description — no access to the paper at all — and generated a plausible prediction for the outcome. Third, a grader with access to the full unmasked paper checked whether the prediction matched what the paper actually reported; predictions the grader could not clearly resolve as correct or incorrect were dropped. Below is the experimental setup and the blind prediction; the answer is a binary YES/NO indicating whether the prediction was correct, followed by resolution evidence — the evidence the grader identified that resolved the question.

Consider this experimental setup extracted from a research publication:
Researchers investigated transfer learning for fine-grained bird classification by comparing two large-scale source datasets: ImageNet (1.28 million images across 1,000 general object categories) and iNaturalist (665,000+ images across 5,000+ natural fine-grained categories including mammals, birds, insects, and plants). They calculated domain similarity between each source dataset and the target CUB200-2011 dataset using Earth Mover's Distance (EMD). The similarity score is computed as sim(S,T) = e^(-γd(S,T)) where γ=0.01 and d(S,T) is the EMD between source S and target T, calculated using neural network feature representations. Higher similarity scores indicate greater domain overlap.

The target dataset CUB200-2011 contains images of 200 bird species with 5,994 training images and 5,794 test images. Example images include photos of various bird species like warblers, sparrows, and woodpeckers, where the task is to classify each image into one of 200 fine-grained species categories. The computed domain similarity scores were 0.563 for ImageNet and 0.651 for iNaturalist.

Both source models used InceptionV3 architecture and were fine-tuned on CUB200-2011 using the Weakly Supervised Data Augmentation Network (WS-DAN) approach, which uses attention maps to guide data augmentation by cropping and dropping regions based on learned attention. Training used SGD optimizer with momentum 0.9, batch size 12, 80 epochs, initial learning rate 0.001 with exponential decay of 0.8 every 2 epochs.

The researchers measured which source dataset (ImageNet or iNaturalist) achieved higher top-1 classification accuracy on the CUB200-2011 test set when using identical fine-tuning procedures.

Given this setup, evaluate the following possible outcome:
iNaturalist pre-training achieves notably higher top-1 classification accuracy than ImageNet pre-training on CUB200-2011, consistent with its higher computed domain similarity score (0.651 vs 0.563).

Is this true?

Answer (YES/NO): YES